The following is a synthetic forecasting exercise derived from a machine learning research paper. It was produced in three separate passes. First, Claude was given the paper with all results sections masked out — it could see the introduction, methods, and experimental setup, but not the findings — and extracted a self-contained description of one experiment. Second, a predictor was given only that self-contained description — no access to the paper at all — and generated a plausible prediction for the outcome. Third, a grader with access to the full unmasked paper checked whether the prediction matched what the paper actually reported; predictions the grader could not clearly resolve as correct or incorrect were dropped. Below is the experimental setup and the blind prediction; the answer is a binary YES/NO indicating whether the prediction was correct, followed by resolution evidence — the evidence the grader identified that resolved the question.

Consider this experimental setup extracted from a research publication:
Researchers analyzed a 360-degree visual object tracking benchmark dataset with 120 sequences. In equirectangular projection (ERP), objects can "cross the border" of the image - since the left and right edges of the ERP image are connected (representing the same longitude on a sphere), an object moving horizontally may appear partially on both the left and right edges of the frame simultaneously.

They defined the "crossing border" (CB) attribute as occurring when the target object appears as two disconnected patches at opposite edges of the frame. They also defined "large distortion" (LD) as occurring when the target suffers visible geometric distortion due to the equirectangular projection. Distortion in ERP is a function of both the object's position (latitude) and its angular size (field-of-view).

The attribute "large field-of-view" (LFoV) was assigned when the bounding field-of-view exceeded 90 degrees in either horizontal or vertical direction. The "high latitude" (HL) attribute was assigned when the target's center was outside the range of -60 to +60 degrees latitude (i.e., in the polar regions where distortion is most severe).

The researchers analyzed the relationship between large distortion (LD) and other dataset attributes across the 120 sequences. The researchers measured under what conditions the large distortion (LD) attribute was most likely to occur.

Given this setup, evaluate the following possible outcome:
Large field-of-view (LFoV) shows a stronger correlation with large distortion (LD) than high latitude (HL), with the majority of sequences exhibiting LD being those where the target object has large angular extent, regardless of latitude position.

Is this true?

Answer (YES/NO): NO